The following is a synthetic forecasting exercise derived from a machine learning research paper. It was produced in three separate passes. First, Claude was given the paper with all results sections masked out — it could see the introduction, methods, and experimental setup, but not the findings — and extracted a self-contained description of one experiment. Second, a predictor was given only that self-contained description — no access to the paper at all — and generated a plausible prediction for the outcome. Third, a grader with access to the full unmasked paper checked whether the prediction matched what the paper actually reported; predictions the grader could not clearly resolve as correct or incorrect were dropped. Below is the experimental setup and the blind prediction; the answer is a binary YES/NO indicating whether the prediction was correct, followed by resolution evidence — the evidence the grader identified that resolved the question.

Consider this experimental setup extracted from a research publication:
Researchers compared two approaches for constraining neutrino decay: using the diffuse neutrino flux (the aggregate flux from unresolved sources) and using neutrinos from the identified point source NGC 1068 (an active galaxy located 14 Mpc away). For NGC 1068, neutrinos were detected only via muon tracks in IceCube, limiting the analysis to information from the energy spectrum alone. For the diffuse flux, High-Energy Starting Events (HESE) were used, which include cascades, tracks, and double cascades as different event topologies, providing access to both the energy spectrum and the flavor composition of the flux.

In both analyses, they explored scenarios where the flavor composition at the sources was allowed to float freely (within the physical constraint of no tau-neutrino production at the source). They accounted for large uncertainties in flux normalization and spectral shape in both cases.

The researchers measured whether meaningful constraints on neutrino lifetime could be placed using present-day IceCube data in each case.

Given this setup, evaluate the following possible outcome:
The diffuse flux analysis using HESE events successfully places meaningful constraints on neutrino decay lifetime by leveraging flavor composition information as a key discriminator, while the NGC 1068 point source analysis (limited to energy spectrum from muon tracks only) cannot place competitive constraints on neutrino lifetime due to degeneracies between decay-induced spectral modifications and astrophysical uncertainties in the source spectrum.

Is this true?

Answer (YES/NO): YES